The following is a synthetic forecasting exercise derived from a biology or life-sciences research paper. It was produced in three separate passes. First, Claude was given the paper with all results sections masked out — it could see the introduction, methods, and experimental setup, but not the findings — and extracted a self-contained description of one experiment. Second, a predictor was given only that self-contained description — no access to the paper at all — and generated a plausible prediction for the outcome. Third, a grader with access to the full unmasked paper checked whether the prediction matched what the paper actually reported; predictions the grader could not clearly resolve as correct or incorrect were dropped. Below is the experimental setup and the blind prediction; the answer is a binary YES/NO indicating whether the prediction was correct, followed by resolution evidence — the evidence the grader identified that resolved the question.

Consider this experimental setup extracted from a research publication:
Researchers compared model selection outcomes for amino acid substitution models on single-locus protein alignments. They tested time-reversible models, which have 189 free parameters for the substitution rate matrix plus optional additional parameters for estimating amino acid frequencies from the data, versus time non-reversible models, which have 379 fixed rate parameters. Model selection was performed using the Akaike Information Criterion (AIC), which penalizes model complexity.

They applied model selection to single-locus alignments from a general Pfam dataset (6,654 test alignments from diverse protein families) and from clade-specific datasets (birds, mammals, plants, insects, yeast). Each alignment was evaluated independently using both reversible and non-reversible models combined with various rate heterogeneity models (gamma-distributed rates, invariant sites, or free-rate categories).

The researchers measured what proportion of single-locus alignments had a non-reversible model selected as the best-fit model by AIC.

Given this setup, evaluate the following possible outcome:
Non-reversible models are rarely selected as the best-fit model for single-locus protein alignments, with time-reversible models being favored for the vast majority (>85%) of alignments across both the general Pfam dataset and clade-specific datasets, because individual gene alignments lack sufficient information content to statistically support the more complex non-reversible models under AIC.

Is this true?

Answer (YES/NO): NO